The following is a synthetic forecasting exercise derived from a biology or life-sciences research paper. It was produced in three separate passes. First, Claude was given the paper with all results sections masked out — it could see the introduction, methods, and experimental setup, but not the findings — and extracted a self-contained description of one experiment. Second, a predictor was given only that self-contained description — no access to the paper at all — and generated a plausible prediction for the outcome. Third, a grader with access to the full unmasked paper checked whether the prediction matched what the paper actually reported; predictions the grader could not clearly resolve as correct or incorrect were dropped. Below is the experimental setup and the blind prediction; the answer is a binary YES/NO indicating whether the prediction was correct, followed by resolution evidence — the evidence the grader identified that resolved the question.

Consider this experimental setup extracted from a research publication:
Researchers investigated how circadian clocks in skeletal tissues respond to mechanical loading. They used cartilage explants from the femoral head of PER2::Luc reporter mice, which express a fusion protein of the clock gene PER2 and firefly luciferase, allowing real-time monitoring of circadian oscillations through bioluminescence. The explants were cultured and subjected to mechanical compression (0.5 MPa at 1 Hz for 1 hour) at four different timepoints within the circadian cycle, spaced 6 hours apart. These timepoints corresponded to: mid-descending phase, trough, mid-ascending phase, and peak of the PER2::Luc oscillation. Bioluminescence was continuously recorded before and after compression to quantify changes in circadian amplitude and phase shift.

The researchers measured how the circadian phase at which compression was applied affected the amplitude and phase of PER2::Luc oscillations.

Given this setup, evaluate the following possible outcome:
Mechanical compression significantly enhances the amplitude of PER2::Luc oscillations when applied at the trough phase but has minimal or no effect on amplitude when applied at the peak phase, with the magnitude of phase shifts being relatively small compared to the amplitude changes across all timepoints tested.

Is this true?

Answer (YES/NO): NO